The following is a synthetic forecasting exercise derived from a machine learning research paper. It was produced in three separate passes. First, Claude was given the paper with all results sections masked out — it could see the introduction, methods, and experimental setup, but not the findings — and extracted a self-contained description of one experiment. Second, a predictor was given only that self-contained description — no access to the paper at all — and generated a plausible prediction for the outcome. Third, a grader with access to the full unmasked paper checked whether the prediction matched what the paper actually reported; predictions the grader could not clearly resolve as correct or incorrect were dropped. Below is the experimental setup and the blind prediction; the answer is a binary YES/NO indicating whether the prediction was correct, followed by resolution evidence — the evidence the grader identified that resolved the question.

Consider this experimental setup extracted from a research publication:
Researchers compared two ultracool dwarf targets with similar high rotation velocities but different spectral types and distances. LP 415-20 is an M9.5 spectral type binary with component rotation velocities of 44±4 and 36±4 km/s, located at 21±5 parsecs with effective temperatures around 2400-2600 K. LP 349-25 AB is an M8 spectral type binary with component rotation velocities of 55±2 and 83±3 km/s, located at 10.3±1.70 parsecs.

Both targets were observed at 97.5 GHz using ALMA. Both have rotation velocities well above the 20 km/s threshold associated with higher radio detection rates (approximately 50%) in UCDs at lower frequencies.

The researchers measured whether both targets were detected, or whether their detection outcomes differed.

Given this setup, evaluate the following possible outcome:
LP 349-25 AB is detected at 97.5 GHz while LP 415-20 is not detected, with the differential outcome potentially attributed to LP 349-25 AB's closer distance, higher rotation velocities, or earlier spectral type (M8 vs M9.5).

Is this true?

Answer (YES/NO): YES